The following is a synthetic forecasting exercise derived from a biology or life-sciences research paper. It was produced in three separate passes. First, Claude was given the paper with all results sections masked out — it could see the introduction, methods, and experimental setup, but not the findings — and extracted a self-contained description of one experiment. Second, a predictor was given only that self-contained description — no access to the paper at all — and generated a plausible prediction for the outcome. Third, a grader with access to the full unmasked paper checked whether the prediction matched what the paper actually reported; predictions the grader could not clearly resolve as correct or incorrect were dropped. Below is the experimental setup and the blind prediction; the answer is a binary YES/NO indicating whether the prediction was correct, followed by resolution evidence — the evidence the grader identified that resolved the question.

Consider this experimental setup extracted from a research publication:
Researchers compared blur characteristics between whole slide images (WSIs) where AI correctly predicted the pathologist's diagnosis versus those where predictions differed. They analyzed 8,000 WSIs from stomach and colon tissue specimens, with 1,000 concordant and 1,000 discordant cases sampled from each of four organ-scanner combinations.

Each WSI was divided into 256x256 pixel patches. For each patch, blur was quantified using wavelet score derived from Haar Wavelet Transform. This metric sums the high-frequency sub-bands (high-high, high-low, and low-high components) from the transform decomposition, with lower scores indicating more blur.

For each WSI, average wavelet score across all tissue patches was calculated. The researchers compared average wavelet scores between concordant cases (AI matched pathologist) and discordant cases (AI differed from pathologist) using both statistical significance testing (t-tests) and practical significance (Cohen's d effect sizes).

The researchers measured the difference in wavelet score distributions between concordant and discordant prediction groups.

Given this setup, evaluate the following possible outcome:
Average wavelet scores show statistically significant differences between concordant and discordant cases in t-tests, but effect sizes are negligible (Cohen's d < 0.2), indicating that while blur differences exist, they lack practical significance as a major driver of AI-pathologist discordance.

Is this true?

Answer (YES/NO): NO